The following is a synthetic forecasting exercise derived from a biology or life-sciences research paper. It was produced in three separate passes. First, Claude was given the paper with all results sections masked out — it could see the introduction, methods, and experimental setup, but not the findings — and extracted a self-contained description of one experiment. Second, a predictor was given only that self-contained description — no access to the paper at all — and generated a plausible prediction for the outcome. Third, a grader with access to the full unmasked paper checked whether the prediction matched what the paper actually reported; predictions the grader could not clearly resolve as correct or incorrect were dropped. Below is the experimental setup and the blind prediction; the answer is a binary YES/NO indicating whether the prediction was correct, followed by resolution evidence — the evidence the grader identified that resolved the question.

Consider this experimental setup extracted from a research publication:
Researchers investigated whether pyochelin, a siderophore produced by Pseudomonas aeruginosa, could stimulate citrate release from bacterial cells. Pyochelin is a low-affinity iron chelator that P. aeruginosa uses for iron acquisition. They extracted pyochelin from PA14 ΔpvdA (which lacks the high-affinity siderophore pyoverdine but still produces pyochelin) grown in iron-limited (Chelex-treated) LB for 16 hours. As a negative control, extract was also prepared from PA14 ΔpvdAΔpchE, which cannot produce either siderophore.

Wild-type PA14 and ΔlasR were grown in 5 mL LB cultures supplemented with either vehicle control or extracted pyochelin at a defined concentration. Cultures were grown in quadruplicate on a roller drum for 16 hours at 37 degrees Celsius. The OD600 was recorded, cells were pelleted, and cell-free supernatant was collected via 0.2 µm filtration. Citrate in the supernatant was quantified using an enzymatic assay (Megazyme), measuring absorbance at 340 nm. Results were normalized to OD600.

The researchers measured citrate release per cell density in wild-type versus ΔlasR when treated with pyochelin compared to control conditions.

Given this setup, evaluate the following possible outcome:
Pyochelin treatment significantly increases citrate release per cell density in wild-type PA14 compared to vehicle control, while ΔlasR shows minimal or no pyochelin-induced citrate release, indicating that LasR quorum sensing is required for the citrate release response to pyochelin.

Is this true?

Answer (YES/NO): YES